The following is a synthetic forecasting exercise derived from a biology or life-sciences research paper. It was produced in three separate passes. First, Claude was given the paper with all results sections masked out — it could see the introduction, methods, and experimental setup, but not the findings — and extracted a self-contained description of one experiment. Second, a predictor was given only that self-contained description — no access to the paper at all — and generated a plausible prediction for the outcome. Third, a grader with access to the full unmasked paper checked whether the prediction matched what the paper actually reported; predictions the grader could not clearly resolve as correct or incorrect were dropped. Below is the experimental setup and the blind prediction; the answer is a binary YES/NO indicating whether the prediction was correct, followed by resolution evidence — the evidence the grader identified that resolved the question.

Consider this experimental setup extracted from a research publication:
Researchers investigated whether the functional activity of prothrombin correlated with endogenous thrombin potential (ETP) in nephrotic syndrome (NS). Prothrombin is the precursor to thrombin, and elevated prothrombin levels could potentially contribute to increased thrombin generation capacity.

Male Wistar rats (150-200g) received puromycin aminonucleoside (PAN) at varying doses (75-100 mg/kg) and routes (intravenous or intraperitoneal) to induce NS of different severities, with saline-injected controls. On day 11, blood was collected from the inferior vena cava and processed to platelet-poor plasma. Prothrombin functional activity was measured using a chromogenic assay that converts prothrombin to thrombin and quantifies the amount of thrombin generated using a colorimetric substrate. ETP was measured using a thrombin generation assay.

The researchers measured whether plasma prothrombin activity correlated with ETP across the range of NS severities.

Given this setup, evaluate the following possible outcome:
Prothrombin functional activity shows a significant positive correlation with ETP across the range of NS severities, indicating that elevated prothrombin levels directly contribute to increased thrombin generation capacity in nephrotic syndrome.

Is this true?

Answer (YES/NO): NO